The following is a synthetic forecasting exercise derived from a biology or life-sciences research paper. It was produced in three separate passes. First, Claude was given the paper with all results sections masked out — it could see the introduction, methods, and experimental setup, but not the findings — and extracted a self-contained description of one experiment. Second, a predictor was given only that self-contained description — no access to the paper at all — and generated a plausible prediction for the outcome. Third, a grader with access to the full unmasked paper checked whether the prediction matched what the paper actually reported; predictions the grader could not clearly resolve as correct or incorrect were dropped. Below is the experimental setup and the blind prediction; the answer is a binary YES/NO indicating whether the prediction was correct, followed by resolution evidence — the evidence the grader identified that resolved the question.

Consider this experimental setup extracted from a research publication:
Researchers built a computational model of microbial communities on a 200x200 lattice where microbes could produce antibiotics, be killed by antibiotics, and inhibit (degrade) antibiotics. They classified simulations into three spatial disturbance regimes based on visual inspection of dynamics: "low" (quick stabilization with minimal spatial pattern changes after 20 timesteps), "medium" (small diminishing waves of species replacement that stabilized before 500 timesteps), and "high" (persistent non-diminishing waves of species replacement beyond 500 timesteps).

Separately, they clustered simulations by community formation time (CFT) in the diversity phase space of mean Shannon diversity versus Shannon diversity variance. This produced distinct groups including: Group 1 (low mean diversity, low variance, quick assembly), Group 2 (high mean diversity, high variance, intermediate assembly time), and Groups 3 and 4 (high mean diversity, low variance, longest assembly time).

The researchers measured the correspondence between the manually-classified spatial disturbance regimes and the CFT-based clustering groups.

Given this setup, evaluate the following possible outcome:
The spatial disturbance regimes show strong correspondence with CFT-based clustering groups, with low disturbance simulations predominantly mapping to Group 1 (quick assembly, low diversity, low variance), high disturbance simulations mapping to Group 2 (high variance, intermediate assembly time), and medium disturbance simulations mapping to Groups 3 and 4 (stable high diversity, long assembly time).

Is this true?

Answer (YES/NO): NO